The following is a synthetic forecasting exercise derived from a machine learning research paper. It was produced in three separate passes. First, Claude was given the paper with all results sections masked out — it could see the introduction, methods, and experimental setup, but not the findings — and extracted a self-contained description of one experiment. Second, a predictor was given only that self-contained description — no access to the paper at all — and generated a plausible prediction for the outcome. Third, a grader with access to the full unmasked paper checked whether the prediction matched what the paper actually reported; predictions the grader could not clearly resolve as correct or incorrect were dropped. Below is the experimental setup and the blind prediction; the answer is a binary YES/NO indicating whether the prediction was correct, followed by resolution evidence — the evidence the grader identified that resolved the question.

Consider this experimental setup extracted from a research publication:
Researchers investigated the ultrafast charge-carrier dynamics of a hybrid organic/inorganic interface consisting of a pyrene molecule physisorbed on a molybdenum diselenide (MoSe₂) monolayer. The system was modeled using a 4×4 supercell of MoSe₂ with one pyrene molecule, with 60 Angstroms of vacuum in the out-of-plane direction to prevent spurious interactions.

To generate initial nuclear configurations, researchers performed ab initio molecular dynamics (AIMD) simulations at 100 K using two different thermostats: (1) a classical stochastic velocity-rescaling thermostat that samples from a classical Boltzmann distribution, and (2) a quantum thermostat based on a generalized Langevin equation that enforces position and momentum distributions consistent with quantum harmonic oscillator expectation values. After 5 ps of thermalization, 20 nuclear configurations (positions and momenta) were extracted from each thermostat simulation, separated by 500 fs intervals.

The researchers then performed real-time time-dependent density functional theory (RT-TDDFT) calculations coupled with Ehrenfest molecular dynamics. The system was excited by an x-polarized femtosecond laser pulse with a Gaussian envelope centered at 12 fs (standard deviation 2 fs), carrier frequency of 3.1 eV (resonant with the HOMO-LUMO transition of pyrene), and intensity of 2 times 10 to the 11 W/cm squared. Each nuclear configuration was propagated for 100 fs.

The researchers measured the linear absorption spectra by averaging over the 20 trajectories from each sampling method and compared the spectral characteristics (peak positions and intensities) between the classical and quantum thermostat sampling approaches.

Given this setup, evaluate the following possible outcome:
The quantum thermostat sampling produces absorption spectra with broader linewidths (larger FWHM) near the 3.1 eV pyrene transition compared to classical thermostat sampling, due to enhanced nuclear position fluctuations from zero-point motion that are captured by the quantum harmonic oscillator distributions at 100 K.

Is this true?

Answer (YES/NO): NO